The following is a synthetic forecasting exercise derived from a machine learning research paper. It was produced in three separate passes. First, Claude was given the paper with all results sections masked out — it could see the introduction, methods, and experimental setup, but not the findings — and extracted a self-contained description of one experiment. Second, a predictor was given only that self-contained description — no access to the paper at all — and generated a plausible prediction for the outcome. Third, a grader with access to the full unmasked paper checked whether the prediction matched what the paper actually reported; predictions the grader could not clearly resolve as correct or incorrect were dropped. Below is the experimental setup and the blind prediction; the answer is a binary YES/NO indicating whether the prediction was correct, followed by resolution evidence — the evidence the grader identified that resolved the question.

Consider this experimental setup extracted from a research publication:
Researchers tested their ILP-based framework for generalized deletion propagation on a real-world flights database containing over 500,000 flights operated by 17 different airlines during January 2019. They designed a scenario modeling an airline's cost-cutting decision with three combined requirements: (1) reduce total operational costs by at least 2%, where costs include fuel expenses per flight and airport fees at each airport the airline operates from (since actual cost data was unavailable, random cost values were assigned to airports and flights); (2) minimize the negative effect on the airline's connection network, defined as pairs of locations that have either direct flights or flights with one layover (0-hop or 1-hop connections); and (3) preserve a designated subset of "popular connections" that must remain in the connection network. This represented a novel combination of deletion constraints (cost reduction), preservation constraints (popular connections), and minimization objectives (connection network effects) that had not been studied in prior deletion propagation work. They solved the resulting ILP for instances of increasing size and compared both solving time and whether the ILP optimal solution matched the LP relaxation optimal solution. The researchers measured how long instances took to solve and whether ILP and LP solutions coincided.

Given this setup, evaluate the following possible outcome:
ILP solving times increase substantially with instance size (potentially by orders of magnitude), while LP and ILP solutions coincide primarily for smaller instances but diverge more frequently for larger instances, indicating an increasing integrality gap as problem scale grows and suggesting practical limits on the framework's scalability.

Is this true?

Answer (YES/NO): NO